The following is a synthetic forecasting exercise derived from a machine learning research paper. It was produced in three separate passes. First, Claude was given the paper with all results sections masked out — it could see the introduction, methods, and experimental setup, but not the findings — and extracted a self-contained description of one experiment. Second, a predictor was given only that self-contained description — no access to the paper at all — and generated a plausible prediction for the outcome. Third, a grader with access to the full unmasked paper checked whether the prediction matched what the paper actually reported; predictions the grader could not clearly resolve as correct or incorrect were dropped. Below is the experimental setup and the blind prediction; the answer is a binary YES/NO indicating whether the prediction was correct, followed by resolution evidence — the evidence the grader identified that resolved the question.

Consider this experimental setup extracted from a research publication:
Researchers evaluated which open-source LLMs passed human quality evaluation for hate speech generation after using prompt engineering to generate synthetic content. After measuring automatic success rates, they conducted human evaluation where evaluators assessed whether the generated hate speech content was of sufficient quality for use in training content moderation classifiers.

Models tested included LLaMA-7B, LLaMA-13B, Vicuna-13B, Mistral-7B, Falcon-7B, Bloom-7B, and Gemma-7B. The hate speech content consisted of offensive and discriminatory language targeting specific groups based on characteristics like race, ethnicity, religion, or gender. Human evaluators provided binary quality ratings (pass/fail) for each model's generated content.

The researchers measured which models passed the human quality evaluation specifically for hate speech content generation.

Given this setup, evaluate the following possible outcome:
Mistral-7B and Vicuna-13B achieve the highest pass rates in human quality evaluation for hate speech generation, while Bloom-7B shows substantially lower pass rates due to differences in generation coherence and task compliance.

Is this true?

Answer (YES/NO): YES